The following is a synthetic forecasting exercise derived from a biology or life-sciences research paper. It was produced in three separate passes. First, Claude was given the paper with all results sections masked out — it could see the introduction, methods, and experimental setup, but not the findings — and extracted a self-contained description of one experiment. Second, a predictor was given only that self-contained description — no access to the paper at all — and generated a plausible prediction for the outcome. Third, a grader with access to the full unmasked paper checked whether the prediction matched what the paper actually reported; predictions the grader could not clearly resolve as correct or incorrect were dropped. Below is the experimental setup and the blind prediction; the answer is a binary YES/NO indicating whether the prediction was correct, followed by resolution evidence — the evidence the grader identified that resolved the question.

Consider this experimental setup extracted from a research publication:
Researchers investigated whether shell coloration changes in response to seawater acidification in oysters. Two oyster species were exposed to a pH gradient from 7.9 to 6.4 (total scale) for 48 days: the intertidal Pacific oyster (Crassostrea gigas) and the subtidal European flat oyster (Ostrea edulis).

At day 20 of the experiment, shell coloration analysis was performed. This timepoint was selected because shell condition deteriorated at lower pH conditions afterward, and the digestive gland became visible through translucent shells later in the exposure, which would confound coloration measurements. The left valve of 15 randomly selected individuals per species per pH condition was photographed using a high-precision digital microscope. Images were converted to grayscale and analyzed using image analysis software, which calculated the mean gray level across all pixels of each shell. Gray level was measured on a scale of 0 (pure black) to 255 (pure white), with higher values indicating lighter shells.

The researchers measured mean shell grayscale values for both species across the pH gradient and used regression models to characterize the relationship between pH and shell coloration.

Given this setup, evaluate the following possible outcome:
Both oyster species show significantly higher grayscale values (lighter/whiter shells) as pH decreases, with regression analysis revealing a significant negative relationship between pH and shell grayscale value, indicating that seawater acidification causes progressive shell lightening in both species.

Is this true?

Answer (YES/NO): YES